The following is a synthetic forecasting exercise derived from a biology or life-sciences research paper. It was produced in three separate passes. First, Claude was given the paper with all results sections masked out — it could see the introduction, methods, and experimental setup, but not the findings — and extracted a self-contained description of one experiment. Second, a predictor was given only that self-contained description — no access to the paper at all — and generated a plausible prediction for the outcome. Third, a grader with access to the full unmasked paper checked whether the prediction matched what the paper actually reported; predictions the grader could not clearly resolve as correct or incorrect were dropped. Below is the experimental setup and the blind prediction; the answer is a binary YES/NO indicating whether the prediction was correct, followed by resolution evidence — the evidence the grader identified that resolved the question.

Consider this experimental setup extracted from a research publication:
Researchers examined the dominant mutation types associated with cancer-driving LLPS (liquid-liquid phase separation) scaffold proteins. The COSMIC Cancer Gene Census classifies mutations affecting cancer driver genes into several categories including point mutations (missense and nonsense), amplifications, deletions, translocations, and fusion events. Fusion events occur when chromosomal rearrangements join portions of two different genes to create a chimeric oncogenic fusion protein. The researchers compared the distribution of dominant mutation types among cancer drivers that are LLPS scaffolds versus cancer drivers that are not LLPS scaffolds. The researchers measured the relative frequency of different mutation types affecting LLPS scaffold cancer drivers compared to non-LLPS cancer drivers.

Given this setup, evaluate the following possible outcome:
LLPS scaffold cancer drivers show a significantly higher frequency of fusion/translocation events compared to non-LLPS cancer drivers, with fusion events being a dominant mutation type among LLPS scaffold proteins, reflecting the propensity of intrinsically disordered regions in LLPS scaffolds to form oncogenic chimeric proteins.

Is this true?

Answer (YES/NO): NO